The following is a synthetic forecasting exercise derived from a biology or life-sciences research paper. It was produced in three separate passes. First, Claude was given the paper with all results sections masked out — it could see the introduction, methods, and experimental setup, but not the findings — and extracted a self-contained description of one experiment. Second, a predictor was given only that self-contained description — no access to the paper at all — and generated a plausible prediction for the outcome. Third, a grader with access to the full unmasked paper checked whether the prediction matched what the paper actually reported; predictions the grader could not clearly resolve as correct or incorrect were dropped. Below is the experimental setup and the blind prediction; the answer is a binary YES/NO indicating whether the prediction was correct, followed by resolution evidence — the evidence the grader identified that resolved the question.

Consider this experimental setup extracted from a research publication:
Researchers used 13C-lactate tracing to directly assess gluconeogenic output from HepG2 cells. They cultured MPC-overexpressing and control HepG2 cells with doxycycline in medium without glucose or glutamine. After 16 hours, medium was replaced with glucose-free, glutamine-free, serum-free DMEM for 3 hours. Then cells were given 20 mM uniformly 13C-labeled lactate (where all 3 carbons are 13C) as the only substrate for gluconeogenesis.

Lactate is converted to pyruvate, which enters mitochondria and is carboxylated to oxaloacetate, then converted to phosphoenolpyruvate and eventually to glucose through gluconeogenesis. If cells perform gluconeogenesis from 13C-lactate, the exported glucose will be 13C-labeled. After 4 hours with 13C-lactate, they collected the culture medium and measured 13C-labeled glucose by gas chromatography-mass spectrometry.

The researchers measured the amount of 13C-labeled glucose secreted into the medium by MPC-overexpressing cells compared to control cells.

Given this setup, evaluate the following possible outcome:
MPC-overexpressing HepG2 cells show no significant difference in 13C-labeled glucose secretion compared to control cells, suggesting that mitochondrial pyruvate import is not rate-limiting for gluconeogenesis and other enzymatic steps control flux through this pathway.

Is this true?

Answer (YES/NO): NO